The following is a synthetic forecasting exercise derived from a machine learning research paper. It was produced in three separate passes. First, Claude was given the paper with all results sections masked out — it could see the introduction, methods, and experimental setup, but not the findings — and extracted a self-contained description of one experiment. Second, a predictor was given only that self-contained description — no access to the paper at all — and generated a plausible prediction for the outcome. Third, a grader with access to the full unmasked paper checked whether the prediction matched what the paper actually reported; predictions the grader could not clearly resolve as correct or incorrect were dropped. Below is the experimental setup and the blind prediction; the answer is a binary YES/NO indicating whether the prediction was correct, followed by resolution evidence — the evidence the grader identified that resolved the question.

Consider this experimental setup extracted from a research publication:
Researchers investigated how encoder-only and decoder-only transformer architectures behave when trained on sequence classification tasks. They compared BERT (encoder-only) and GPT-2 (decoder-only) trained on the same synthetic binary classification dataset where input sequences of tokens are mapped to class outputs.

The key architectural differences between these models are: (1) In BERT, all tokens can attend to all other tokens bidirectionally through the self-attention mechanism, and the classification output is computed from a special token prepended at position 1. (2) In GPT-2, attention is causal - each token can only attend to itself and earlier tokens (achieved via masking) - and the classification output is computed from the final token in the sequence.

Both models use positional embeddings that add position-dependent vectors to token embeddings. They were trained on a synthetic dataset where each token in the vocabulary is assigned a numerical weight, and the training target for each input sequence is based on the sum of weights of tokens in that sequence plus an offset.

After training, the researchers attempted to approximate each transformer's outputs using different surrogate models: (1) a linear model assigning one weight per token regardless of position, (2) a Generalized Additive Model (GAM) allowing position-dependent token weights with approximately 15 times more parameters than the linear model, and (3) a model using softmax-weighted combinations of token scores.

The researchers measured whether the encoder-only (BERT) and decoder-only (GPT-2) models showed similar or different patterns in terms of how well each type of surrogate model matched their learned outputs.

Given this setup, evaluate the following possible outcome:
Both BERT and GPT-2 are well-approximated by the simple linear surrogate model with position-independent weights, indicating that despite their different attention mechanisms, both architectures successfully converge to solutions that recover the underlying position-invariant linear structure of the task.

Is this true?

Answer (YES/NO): NO